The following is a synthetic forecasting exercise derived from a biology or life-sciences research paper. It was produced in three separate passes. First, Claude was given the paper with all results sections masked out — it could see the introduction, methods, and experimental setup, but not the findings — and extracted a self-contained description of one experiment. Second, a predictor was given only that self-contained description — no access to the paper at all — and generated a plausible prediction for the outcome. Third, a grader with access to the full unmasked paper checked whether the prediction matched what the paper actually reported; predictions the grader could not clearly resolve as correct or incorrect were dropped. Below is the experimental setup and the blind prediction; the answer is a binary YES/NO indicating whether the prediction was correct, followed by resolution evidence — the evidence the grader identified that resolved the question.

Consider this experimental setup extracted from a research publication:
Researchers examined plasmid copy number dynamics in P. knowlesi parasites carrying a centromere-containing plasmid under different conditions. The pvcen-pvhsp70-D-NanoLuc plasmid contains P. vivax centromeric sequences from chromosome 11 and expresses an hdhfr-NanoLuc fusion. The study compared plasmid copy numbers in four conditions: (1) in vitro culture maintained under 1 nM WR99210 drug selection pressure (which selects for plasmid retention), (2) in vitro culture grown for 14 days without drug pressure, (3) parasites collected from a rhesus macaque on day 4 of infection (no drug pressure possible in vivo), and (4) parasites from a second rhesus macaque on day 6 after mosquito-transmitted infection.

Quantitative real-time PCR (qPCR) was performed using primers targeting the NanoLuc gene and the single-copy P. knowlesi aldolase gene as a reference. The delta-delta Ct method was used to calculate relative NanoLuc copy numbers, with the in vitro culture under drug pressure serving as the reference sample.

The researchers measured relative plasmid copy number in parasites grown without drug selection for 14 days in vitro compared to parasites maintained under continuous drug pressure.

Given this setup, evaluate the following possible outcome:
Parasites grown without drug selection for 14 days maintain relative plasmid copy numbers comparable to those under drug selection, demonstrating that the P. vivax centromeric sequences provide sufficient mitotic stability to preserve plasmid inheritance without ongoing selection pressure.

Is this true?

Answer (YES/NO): YES